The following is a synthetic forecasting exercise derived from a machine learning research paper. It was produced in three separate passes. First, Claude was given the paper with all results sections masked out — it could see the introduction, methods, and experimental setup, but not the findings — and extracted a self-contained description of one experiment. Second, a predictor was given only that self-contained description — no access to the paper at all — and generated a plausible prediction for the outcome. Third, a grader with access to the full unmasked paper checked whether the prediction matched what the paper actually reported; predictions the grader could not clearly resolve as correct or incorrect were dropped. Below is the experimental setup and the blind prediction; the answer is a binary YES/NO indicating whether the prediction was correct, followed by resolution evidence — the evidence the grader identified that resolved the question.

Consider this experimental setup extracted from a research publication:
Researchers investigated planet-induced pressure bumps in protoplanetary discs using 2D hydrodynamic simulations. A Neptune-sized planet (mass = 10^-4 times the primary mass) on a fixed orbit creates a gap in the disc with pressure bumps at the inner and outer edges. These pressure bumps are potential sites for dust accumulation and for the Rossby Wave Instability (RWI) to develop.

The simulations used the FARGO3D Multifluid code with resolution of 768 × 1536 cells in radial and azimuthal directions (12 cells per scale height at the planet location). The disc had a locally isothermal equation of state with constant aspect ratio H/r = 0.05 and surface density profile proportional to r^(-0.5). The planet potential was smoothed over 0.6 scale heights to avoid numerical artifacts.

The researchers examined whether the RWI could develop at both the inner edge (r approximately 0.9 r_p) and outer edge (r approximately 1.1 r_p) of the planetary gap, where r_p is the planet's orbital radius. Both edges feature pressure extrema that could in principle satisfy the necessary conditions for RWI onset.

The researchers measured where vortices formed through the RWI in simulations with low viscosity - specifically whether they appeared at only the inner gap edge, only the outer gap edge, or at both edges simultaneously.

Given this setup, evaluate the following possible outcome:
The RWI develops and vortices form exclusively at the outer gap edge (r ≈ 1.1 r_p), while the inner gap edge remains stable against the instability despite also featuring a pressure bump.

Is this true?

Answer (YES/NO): NO